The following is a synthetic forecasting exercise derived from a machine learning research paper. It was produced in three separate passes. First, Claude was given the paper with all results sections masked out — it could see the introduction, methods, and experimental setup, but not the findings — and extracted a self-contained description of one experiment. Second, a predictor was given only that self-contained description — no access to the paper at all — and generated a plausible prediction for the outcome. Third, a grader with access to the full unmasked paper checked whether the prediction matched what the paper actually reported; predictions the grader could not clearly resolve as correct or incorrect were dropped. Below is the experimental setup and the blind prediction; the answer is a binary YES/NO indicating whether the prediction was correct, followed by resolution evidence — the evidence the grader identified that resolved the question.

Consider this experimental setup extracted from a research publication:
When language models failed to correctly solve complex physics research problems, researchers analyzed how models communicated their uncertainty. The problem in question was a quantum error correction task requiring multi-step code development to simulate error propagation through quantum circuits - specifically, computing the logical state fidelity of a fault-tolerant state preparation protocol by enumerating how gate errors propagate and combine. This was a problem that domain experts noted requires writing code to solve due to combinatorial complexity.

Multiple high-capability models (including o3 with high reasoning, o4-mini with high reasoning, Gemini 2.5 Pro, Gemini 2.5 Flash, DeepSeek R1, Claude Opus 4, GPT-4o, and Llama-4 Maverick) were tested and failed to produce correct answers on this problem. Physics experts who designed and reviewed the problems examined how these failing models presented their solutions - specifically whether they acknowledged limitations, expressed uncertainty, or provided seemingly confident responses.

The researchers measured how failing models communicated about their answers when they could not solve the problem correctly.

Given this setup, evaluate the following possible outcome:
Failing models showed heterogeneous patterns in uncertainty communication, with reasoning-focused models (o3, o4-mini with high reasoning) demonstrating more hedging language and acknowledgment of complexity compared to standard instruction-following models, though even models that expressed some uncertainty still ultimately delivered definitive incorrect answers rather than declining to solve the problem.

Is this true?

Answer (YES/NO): NO